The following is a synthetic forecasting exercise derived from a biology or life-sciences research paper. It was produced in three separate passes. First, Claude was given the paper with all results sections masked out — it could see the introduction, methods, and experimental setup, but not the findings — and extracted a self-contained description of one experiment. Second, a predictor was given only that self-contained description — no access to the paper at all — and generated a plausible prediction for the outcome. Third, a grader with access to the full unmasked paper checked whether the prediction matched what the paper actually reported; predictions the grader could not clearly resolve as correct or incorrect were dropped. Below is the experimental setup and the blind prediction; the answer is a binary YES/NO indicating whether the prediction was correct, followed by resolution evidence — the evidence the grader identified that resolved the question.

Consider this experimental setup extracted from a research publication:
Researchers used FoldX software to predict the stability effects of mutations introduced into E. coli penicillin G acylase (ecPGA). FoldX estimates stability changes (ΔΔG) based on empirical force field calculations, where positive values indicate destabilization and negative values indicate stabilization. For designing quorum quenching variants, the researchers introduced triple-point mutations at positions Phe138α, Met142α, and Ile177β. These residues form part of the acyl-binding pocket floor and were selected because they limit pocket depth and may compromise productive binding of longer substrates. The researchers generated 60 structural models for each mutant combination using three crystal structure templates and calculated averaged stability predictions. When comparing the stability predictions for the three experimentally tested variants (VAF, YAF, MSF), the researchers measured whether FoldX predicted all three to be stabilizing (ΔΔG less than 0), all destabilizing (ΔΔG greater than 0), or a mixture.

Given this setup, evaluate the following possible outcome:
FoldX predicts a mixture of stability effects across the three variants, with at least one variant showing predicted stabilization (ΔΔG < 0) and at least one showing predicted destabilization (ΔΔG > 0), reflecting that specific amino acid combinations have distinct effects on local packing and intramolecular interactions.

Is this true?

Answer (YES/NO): NO